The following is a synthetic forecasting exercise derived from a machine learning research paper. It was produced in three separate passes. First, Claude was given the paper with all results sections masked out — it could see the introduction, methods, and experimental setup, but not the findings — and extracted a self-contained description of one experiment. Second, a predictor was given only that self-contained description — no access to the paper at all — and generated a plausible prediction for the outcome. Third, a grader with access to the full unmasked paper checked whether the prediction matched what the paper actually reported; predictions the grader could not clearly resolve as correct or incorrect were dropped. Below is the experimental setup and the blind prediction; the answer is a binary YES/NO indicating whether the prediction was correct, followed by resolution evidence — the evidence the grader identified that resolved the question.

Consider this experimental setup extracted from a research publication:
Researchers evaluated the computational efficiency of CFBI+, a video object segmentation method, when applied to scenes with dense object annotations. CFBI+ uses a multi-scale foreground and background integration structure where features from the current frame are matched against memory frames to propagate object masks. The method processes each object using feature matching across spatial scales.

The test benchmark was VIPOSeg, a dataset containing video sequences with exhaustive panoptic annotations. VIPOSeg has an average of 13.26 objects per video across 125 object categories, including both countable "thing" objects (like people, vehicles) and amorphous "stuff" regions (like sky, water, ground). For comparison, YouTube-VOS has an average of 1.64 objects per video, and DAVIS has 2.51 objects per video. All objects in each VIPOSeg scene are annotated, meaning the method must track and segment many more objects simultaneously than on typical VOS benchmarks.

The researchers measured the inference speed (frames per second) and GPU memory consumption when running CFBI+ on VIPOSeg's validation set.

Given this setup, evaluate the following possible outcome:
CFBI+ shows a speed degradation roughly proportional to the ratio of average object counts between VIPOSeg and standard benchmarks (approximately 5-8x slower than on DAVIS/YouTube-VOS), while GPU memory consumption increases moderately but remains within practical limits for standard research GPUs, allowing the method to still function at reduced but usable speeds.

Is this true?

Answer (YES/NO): NO